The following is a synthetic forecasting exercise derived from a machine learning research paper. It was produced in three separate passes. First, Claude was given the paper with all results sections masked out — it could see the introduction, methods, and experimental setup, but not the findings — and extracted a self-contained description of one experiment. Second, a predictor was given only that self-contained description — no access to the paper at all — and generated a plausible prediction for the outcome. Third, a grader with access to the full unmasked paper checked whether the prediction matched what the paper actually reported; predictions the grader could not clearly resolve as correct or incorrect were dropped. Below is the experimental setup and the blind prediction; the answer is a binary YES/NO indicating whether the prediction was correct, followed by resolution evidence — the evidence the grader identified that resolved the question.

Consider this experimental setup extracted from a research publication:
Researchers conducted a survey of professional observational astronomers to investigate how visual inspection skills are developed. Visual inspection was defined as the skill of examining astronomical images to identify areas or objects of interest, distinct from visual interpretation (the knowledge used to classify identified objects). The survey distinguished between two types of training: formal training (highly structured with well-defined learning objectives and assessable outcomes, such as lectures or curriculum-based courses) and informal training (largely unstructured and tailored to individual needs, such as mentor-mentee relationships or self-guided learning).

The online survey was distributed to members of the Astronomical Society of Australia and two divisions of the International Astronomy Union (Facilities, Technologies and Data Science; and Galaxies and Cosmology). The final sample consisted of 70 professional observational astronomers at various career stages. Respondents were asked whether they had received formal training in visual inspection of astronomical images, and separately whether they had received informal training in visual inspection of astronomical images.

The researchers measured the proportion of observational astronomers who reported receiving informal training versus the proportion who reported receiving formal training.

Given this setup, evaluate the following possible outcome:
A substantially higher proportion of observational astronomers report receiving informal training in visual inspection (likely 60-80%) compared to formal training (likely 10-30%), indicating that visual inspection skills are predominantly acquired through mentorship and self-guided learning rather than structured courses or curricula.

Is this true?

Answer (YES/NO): YES